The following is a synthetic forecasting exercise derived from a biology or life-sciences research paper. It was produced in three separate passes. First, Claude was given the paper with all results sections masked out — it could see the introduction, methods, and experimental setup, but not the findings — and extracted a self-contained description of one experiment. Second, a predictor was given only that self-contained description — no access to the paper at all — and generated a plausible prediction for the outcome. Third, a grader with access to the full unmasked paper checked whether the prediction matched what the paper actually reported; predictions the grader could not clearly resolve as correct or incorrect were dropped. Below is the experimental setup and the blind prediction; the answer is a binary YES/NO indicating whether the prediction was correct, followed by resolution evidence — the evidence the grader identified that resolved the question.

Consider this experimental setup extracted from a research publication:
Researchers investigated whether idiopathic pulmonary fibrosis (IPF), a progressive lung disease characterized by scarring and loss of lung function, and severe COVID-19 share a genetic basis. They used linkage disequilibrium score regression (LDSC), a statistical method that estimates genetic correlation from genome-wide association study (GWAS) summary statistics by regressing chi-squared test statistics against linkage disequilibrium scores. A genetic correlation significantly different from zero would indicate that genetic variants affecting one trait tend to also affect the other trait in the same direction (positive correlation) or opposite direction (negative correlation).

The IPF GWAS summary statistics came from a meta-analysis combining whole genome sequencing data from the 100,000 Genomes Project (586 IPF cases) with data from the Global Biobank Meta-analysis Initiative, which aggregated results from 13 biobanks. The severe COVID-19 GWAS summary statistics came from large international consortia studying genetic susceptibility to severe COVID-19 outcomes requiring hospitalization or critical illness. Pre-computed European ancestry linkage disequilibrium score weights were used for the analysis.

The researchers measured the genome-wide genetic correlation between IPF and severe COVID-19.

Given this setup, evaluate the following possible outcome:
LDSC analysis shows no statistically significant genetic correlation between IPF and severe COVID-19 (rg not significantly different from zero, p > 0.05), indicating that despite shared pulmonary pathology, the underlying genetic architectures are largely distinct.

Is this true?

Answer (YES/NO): NO